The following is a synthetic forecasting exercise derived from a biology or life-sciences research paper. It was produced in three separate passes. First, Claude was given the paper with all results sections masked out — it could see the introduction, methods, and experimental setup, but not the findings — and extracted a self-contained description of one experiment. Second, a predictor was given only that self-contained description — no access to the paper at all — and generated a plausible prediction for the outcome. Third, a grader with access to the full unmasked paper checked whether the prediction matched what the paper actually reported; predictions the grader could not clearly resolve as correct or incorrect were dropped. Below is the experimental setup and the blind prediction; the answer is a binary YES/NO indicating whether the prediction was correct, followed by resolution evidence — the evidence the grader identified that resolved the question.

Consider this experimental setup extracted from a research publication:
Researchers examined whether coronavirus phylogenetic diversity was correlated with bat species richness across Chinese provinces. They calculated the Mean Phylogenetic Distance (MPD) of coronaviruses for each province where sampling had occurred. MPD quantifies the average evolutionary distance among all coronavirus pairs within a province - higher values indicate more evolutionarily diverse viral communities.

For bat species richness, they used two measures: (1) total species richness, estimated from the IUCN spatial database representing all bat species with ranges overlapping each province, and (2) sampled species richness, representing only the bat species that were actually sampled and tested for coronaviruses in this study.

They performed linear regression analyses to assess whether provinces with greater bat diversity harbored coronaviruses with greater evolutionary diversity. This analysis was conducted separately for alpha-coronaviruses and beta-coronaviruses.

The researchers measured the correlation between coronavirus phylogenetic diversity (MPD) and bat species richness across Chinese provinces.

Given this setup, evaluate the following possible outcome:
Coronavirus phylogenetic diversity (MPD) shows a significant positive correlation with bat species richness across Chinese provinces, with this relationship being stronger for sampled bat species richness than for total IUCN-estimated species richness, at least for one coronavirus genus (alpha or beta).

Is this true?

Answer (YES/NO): YES